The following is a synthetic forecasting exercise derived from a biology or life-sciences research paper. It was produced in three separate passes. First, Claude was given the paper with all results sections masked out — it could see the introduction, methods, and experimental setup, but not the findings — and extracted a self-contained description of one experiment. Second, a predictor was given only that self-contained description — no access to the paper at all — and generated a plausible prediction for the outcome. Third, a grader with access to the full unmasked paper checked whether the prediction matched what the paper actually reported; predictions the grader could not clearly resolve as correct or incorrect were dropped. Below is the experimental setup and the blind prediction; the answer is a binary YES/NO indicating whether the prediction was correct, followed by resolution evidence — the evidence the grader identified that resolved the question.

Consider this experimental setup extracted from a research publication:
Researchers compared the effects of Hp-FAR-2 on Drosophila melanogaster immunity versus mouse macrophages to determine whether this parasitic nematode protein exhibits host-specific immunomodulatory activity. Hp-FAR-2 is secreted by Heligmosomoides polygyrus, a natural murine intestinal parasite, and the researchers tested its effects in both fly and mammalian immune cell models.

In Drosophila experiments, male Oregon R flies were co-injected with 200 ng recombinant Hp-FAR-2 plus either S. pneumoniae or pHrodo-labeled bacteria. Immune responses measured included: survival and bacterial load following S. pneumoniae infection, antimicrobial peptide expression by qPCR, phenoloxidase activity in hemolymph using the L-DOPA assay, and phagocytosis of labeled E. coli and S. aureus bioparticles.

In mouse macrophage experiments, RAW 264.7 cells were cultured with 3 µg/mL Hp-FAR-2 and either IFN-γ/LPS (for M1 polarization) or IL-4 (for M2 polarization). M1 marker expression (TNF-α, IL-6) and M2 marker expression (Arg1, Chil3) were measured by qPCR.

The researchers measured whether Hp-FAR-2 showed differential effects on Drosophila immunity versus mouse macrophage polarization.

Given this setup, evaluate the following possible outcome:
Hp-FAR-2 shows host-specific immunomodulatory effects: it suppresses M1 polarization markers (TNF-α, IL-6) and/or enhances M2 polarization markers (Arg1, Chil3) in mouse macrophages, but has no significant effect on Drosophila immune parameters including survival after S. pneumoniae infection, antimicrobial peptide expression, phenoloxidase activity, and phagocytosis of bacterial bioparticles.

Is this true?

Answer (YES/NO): NO